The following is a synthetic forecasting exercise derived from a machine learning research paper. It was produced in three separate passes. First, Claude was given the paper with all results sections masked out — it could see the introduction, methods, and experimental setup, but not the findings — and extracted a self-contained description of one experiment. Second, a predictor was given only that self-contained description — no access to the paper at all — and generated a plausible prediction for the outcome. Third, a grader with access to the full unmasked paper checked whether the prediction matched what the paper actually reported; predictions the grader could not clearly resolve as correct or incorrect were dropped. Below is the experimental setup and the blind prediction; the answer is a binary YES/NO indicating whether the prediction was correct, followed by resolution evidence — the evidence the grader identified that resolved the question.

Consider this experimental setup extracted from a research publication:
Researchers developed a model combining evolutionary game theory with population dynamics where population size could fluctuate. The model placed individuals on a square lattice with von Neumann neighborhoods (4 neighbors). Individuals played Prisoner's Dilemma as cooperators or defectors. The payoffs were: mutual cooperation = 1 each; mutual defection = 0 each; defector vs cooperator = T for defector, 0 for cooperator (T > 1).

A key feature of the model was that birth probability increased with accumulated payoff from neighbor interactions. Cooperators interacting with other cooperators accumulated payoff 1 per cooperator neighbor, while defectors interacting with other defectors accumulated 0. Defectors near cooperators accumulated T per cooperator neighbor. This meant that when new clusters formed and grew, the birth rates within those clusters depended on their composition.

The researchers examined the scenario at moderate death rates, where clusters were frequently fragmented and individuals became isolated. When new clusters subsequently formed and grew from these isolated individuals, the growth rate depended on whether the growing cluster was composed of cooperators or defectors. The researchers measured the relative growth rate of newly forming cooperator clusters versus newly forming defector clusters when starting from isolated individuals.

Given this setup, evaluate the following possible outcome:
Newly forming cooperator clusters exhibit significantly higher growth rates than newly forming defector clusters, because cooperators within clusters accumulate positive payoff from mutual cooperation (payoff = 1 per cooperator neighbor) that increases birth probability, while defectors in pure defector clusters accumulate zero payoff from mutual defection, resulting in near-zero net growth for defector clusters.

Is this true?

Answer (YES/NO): YES